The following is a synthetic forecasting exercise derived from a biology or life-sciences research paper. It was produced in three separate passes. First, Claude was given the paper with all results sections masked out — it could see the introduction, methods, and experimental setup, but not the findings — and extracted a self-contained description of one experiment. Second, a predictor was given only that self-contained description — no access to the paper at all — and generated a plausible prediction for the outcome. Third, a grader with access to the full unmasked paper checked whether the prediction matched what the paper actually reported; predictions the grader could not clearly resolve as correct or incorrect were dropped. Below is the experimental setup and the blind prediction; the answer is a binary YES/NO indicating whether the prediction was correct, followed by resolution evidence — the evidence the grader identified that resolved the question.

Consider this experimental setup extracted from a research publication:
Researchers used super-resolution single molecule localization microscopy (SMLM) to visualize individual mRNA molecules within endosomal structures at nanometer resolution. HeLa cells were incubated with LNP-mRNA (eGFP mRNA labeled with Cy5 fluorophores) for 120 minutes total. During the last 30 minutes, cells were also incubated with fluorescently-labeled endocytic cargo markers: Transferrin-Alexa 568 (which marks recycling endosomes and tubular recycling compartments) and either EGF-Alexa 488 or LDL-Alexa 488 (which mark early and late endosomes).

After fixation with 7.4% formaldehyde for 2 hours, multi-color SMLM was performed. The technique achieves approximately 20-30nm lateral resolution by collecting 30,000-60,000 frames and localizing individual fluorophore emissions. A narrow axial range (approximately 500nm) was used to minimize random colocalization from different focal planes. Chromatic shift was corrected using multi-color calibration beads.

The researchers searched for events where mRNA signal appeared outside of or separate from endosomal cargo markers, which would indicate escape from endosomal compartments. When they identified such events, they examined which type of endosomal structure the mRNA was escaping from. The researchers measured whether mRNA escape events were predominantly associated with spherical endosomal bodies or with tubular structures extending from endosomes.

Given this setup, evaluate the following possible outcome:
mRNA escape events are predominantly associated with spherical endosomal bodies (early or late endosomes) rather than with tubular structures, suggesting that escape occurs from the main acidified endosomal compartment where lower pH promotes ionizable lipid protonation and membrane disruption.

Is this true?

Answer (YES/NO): NO